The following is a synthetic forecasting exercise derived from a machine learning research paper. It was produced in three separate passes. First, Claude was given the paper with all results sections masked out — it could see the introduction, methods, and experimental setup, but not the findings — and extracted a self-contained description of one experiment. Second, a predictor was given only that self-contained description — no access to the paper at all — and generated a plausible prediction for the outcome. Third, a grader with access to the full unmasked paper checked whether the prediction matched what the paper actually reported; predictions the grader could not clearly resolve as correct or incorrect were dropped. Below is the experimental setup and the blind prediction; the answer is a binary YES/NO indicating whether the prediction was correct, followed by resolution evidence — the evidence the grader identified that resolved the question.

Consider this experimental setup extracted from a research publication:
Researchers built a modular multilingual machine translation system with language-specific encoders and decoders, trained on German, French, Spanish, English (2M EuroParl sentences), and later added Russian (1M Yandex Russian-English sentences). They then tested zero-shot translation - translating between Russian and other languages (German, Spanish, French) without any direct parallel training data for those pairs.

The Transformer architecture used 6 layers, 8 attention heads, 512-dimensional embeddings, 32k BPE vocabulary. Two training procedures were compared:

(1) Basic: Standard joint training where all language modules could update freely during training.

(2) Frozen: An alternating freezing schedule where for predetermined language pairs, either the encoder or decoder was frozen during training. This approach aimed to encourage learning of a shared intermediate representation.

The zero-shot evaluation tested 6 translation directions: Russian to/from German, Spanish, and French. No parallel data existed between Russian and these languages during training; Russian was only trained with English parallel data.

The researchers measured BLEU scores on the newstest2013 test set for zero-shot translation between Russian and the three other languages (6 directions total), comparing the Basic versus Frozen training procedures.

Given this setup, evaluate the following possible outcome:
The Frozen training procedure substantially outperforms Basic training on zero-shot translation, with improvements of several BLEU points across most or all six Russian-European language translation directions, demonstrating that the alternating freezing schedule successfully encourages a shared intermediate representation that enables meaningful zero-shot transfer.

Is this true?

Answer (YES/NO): NO